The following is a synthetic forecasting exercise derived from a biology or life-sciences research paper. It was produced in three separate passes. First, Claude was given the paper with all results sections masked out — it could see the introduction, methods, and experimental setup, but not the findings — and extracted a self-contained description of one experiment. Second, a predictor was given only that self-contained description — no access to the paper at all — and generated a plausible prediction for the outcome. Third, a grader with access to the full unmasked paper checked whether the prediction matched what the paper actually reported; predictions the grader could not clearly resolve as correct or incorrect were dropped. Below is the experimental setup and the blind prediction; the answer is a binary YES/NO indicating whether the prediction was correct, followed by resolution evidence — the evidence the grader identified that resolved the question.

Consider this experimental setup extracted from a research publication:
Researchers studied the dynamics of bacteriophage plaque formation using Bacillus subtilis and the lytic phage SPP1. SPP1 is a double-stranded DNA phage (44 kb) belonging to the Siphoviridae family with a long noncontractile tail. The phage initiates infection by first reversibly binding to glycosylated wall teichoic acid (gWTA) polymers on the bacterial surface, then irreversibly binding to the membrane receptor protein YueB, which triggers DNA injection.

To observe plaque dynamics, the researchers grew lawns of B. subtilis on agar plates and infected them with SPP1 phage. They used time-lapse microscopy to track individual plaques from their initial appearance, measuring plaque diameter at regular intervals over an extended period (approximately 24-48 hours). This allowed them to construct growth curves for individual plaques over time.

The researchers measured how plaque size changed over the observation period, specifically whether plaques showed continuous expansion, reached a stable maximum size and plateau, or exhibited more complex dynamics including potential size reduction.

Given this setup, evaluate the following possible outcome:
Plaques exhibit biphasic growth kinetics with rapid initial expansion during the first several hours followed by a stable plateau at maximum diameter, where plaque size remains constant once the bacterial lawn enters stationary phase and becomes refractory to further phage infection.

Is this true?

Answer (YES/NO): NO